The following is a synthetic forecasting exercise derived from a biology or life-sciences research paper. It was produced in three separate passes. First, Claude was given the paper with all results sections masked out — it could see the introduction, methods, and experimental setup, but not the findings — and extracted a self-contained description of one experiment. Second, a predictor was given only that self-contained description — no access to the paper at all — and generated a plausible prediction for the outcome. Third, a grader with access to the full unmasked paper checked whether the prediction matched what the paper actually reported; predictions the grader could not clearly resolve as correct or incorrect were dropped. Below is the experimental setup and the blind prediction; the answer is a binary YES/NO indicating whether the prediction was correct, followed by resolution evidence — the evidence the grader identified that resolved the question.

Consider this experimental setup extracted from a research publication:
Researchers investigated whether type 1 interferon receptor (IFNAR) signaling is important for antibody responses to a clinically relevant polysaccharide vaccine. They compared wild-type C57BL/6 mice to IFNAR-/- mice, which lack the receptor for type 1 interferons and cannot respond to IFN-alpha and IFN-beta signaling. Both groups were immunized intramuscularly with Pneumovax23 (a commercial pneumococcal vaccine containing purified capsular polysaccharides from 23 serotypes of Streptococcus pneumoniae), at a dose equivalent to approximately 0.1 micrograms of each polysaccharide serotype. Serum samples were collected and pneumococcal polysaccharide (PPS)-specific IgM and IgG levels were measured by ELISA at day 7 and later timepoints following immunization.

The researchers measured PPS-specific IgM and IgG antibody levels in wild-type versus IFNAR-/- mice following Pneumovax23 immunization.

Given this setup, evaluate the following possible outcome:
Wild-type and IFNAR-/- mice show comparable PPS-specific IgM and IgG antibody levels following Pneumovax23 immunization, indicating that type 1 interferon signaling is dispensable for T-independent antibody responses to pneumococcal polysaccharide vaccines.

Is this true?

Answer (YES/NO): NO